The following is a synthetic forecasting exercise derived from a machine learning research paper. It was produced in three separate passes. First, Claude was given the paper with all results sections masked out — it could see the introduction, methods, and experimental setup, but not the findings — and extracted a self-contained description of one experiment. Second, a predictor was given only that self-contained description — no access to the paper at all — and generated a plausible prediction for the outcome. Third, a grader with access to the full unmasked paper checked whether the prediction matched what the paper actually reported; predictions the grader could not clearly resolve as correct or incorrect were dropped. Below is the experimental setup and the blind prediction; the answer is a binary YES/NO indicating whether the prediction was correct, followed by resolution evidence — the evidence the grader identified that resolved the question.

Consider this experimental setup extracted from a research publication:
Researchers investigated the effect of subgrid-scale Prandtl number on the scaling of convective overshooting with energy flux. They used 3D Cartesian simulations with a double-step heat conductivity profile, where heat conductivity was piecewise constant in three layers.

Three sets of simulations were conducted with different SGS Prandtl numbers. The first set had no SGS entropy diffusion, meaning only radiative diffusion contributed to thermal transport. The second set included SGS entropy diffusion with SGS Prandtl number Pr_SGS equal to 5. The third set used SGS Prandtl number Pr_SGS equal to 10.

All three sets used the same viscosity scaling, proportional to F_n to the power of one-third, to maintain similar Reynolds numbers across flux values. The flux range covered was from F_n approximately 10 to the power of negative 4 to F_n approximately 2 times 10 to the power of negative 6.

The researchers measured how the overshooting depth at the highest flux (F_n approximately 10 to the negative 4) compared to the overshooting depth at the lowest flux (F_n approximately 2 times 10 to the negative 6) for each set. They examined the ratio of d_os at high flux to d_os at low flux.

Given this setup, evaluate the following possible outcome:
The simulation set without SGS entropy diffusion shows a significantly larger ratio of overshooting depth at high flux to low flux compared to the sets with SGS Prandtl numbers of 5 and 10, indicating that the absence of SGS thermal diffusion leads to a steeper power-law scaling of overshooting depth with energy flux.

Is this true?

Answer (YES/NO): YES